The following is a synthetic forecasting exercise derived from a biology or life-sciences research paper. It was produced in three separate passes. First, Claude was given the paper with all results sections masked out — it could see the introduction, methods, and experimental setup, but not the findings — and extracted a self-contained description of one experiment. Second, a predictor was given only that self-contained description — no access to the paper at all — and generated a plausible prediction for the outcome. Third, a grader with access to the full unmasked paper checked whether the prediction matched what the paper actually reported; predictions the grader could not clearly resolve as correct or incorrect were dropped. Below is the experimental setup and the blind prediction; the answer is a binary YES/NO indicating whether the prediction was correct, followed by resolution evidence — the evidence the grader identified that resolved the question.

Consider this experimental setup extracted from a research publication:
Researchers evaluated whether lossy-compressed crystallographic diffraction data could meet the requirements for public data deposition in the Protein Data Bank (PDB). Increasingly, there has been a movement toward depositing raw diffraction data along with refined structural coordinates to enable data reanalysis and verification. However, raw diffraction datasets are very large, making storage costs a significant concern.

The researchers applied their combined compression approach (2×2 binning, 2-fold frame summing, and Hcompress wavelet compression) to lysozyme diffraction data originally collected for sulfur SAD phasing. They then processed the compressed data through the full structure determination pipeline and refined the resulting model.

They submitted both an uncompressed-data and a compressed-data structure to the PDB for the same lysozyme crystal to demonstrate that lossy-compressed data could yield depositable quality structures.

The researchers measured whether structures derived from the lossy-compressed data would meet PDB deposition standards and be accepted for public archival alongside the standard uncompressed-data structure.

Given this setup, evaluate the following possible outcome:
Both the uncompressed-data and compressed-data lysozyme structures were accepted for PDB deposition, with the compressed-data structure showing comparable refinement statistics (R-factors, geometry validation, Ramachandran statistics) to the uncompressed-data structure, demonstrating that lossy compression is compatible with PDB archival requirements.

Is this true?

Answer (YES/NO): YES